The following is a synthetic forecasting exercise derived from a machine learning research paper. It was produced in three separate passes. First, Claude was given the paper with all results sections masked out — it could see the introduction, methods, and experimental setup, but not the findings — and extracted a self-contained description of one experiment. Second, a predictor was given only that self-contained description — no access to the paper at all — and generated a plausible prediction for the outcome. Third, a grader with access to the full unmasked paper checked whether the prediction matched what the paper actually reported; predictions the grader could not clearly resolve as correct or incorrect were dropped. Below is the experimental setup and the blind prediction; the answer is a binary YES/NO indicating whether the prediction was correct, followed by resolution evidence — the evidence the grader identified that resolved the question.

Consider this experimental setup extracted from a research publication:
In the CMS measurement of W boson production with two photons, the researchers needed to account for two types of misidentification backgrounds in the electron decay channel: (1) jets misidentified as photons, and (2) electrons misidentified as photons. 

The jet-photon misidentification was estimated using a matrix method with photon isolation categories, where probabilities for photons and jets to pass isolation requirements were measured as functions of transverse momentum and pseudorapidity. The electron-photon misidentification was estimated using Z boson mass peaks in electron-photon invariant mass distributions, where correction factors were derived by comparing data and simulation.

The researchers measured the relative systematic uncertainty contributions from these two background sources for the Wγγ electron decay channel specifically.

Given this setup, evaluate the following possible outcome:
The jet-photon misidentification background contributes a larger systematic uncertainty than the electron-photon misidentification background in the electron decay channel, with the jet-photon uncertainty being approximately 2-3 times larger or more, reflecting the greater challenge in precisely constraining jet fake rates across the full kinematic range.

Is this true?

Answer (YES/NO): YES